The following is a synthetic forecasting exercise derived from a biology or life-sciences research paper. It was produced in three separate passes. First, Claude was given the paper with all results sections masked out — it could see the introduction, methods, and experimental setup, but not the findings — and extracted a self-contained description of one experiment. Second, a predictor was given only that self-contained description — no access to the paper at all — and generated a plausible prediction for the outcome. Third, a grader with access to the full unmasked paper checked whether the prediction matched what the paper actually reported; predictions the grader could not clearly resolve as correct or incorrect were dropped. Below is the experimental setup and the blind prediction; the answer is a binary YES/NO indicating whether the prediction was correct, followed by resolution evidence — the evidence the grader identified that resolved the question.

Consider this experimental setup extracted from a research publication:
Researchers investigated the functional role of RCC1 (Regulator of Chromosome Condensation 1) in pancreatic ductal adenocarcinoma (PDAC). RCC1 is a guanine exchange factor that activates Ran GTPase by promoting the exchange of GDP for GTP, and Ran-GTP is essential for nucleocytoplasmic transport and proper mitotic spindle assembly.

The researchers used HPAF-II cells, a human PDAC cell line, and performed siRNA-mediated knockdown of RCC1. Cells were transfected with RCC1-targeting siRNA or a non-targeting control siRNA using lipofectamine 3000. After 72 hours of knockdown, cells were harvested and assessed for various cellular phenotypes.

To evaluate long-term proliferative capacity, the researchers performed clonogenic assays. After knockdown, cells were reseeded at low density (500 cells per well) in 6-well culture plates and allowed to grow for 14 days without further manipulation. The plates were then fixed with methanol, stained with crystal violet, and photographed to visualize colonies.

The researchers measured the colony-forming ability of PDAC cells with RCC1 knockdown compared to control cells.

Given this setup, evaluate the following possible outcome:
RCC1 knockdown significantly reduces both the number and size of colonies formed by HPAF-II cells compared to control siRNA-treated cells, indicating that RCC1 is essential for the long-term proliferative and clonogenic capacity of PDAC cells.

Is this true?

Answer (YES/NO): YES